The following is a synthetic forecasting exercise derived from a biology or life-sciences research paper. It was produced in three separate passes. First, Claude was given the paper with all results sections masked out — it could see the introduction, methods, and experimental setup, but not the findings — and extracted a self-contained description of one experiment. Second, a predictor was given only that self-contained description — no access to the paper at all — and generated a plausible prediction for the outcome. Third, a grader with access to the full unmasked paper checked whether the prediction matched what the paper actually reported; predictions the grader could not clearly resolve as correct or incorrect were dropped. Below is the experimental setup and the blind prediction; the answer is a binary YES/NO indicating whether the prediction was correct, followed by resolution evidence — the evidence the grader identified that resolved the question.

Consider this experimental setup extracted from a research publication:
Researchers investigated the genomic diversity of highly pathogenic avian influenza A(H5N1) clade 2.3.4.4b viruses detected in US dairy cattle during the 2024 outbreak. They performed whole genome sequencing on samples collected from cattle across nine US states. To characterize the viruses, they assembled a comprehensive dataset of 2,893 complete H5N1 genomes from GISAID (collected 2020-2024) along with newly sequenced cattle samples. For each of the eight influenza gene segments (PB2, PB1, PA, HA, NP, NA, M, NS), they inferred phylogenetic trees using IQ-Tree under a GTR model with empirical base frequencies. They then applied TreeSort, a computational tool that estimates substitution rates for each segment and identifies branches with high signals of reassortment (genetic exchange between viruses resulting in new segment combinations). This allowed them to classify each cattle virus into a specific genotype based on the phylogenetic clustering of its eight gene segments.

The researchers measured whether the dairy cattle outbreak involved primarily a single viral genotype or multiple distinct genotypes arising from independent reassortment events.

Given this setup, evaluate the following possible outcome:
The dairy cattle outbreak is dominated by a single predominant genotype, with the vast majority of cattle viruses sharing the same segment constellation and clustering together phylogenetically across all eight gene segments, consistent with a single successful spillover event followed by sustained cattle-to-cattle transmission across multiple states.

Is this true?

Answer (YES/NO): YES